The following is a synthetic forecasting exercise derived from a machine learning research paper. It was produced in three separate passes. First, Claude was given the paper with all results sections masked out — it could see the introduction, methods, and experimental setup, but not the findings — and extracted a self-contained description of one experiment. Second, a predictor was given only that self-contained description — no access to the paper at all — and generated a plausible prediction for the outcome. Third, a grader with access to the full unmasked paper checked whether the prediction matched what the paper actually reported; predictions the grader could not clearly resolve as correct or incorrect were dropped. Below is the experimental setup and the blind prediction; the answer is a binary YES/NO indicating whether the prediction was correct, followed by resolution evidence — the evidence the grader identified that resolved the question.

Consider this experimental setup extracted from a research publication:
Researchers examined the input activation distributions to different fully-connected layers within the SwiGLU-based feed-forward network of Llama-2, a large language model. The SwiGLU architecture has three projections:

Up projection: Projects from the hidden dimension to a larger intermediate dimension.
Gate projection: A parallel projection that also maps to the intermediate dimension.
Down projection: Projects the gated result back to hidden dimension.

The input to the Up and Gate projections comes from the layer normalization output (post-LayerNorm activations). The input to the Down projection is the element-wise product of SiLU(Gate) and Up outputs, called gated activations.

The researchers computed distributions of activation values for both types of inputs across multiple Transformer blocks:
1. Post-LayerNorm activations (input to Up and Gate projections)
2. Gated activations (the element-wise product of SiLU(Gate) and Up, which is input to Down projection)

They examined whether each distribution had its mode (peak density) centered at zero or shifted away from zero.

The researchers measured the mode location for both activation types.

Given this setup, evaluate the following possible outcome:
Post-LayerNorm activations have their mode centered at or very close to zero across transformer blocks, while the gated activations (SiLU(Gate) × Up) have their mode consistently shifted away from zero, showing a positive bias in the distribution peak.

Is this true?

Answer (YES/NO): NO